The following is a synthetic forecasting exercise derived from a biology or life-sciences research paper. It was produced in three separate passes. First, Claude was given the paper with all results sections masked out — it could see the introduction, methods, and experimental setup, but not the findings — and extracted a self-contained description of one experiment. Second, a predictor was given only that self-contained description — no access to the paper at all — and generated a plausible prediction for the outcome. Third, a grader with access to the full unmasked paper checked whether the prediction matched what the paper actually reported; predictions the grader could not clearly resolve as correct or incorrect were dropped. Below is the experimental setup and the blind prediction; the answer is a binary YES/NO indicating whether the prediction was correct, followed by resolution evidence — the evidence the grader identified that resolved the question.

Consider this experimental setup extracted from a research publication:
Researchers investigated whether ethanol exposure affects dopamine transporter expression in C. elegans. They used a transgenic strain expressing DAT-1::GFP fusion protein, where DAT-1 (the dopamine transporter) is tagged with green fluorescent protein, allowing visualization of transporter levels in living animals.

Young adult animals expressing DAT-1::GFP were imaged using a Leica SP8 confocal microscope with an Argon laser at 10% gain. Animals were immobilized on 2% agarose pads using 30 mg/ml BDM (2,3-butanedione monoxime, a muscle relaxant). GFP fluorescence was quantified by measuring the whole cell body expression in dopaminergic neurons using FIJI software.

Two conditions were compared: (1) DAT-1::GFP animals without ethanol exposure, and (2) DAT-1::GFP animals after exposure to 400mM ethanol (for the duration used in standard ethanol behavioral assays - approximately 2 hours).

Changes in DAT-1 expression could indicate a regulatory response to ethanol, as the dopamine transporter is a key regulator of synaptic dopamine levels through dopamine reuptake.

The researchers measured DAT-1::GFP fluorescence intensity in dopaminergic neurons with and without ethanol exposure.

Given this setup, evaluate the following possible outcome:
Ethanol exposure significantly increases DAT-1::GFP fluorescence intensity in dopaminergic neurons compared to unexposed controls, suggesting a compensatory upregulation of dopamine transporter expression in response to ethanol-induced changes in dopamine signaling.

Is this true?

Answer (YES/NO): NO